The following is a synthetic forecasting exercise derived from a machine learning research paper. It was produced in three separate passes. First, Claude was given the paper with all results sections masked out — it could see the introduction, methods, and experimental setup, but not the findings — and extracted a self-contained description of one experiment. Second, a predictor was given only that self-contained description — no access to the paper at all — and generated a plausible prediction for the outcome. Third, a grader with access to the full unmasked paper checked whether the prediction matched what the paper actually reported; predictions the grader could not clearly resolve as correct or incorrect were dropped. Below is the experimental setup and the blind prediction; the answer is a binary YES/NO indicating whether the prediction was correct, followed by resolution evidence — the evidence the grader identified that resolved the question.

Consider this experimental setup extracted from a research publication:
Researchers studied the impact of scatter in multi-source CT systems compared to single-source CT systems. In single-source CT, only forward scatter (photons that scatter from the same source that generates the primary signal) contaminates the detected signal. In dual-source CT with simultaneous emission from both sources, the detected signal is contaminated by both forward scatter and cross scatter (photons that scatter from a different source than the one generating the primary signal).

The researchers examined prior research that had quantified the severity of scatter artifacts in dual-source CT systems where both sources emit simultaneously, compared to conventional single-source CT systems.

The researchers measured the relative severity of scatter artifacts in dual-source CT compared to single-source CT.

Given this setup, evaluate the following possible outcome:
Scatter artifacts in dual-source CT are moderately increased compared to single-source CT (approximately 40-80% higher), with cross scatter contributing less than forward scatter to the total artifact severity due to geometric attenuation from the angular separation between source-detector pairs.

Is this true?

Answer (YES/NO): NO